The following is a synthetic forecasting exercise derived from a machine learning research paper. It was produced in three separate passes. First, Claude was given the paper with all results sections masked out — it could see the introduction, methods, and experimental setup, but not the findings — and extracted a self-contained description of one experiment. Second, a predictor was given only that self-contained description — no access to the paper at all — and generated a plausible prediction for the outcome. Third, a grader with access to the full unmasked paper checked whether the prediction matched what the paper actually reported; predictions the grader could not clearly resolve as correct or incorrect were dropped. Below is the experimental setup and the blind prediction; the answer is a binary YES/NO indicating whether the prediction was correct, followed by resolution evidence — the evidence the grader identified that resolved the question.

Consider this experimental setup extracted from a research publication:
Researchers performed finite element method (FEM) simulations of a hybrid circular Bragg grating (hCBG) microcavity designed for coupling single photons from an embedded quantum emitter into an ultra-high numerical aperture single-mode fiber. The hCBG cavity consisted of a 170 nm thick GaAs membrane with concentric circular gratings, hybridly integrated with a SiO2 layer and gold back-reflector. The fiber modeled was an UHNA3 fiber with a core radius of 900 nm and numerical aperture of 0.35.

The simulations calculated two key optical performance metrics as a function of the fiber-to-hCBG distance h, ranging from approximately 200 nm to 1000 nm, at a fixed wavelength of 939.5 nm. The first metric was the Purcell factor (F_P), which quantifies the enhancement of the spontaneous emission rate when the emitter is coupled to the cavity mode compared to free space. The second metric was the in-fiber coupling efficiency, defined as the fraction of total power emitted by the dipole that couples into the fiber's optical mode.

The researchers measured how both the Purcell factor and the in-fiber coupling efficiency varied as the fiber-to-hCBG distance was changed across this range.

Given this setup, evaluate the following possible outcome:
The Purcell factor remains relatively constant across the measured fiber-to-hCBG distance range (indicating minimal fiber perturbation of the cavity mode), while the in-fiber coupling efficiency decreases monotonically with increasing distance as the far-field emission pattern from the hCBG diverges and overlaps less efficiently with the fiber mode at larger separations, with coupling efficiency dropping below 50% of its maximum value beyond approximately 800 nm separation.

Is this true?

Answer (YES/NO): NO